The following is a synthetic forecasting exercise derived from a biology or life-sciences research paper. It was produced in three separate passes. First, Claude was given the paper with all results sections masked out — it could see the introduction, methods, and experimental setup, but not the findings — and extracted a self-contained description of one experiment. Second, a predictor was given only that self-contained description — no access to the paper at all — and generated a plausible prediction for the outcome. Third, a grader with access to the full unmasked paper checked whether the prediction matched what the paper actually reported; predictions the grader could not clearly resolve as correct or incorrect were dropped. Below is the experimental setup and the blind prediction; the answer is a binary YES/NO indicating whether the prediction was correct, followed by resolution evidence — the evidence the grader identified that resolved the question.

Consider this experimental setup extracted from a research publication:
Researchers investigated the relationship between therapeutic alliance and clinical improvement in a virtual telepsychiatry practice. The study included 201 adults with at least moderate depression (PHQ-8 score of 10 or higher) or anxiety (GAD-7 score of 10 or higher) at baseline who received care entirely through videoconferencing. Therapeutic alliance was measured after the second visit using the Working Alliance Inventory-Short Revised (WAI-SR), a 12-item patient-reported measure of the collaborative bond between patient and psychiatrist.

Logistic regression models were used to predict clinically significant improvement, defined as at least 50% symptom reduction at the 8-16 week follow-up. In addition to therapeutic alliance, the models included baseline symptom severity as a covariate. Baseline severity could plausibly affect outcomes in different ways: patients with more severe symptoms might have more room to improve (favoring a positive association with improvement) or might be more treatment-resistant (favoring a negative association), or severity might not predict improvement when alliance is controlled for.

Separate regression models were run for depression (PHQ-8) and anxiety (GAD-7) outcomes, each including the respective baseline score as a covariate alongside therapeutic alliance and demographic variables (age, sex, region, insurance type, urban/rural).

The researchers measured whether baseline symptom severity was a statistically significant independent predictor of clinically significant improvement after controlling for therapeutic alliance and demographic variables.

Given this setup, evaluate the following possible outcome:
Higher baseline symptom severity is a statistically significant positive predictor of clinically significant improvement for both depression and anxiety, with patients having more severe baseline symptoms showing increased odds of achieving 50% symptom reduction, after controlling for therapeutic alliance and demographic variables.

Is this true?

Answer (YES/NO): NO